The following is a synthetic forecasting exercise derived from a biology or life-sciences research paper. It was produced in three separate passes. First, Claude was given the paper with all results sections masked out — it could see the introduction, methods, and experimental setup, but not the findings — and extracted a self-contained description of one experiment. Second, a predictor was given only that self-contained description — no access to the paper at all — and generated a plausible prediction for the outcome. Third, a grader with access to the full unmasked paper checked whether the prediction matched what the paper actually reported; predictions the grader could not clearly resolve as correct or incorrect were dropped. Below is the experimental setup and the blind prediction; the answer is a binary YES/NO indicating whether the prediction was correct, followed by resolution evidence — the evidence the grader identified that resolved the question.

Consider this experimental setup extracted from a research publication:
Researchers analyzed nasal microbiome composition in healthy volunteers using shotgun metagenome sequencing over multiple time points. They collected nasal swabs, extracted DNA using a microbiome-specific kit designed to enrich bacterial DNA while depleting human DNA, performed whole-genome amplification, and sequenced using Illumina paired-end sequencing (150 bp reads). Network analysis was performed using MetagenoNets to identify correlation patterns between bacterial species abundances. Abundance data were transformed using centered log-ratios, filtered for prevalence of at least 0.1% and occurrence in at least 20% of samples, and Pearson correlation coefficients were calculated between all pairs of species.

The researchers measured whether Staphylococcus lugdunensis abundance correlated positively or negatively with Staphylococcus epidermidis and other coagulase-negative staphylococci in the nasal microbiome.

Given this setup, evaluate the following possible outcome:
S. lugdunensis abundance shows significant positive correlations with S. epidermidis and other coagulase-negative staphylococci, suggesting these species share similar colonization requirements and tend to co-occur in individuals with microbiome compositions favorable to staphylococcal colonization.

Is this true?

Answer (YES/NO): YES